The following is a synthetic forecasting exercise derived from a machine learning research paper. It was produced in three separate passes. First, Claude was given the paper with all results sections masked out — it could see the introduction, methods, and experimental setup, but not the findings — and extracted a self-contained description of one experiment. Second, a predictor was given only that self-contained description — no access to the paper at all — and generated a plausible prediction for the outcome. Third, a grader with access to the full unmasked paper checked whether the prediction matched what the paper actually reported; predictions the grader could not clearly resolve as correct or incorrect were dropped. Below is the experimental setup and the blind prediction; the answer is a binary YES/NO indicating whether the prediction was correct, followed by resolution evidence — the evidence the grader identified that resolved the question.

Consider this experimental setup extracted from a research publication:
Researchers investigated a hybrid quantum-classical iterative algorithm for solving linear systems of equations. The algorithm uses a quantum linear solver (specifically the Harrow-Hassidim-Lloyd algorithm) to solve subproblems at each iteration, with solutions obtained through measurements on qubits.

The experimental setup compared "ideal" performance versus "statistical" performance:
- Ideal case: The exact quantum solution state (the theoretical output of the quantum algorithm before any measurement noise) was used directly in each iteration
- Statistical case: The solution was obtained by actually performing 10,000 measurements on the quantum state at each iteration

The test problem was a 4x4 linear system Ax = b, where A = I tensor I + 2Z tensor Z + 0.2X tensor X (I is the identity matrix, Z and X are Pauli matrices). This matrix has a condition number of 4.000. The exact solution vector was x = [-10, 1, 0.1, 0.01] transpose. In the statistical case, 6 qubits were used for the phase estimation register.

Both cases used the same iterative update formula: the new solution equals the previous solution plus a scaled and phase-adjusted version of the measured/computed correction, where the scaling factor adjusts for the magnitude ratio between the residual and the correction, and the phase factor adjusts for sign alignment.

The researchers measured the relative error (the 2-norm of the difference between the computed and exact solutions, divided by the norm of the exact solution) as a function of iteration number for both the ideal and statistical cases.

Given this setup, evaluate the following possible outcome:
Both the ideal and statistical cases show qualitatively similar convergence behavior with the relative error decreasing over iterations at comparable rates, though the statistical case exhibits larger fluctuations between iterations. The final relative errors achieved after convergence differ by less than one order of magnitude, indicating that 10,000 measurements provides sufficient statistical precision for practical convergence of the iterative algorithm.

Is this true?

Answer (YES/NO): NO